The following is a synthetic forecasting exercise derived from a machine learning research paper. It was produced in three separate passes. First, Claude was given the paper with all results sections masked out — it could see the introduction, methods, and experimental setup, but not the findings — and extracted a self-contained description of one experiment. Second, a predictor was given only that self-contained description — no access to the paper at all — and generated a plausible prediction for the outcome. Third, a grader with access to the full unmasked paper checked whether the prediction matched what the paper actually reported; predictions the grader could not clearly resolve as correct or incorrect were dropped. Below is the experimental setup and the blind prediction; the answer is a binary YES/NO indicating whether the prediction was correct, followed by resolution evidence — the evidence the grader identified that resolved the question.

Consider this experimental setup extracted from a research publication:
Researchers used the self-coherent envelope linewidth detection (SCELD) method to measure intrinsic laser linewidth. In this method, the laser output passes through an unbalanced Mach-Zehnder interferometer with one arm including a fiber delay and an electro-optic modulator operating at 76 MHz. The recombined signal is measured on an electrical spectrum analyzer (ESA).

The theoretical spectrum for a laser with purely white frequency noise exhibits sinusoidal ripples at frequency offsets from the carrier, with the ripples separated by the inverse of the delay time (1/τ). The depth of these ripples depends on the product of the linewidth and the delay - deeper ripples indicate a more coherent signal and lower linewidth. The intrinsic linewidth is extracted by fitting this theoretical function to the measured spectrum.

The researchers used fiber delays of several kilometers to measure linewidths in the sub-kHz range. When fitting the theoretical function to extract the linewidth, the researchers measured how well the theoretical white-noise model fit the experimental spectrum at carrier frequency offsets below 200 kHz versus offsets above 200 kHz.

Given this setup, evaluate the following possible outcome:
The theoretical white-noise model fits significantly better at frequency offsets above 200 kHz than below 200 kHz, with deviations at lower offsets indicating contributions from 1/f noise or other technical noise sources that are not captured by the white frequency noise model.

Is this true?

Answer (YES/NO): YES